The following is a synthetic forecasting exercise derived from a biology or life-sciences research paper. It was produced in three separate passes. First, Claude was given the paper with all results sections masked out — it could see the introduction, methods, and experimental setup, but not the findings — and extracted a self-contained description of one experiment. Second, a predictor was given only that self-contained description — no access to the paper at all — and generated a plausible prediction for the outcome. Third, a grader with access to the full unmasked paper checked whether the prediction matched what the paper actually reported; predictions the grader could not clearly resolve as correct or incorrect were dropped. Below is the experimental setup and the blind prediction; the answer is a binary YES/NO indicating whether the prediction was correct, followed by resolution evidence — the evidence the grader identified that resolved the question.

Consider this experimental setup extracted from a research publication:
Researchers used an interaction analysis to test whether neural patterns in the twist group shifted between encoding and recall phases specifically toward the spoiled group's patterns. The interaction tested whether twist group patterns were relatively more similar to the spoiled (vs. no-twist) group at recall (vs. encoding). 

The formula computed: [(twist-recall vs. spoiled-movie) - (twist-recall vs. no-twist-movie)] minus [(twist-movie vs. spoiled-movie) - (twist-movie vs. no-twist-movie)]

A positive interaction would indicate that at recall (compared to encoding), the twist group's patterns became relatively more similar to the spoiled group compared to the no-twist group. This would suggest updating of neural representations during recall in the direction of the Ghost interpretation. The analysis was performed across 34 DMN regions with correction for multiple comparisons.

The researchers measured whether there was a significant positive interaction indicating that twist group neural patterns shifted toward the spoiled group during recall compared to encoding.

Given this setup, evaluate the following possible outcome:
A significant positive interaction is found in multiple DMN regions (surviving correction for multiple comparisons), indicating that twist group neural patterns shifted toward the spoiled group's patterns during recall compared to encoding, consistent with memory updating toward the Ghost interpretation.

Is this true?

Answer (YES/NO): YES